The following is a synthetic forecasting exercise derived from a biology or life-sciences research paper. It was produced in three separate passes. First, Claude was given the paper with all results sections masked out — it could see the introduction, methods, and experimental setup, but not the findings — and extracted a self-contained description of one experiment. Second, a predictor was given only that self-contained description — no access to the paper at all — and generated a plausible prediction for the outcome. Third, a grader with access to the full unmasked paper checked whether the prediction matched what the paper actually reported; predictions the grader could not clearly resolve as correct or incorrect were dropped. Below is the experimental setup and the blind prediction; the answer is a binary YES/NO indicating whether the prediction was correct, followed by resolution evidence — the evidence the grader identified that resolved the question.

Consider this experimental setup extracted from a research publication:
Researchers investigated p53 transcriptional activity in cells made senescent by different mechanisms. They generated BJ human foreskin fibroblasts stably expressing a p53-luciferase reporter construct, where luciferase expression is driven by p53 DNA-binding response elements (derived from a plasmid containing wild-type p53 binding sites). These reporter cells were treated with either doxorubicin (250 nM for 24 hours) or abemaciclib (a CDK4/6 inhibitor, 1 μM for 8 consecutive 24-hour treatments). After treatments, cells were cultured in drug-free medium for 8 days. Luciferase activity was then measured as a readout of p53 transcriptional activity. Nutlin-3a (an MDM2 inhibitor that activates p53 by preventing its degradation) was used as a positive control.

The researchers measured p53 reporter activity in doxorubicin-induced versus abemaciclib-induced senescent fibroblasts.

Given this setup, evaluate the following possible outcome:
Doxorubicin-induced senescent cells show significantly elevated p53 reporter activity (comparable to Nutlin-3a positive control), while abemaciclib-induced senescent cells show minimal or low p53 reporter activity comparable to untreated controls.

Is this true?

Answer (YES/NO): NO